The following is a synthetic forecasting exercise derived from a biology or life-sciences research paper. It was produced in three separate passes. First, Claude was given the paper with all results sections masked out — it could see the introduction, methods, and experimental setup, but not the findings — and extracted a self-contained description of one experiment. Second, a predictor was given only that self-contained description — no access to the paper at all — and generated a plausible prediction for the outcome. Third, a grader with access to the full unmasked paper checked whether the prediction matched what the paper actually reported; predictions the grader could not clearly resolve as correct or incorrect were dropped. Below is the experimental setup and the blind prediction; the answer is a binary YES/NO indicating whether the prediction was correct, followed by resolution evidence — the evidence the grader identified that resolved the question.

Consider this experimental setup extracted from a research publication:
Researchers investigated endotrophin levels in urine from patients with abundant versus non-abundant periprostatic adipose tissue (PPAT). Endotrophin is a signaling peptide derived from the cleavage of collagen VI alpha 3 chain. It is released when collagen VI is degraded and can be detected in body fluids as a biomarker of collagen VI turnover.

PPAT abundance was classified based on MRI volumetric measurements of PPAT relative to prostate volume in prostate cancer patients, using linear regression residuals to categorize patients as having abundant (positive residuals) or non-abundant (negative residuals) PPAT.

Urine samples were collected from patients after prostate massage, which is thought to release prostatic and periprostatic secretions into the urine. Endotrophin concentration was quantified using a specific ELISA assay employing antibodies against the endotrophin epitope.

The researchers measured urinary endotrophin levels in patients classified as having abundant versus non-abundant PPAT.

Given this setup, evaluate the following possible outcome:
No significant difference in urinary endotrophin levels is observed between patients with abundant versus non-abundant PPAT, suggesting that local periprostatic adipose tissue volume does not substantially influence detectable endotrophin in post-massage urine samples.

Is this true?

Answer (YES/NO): NO